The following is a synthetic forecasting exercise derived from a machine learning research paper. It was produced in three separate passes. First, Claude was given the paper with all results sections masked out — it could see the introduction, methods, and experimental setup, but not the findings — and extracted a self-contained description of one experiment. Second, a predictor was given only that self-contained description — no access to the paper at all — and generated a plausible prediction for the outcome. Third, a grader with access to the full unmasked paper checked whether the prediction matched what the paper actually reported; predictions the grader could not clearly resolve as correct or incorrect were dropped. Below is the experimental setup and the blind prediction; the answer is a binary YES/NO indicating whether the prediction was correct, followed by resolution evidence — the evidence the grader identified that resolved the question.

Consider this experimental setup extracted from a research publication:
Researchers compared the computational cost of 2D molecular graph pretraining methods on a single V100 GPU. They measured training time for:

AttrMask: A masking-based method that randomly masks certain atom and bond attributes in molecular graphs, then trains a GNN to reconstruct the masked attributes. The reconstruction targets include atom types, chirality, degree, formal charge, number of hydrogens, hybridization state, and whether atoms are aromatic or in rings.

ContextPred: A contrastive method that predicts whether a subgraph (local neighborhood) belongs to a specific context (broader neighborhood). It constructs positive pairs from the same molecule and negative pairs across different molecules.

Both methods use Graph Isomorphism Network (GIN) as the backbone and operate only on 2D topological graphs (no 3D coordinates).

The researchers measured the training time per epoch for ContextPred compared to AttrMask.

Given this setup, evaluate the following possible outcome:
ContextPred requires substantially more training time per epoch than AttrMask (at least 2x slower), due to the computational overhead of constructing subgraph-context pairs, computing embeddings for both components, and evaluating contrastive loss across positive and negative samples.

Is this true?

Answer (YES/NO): YES